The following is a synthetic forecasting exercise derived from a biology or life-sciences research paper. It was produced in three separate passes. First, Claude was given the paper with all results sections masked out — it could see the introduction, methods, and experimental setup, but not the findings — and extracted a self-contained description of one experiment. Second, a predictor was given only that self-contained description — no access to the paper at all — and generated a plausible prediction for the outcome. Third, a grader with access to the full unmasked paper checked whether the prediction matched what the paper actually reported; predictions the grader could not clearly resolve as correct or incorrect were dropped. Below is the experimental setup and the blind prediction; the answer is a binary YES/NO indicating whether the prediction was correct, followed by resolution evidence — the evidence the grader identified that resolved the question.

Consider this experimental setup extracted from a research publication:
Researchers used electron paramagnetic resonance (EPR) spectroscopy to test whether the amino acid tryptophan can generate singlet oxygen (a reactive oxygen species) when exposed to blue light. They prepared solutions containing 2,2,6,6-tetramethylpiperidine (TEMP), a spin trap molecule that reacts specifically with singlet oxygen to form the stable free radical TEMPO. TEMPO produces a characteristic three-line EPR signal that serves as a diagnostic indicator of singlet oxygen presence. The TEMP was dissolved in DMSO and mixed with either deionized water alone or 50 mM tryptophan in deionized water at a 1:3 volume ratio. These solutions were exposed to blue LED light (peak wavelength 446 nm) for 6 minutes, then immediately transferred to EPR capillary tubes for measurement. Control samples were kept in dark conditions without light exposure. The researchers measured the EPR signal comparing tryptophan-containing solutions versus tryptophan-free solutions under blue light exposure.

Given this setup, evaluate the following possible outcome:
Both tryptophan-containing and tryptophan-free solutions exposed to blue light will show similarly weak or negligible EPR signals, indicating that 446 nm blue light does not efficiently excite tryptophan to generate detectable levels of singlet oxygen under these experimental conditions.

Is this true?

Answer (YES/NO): NO